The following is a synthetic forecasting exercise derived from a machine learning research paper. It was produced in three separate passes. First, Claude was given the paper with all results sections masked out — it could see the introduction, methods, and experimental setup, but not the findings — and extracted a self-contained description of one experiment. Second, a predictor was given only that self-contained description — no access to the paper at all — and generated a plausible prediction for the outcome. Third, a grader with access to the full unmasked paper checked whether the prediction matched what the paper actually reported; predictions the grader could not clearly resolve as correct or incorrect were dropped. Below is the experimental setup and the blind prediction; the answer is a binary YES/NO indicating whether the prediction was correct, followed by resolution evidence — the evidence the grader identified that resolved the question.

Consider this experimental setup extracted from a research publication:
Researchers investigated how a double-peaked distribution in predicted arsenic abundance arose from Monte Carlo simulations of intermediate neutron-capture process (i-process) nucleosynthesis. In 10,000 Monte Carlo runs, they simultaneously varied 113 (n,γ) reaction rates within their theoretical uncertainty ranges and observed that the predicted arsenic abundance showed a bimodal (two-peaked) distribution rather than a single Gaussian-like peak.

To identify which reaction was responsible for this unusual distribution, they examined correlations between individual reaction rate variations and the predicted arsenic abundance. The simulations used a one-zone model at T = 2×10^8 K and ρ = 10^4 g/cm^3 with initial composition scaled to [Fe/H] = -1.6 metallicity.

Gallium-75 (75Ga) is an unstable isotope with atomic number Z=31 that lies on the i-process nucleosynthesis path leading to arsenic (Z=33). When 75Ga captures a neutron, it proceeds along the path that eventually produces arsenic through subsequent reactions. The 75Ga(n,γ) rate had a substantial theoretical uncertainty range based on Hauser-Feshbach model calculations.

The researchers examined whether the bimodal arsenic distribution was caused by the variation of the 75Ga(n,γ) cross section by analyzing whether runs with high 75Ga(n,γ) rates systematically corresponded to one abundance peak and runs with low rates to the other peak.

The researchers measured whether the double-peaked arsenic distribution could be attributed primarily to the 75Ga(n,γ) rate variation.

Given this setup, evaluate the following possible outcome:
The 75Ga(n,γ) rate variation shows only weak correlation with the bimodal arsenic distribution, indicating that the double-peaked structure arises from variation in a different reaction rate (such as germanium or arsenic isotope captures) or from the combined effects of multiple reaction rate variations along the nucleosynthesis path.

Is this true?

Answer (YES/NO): NO